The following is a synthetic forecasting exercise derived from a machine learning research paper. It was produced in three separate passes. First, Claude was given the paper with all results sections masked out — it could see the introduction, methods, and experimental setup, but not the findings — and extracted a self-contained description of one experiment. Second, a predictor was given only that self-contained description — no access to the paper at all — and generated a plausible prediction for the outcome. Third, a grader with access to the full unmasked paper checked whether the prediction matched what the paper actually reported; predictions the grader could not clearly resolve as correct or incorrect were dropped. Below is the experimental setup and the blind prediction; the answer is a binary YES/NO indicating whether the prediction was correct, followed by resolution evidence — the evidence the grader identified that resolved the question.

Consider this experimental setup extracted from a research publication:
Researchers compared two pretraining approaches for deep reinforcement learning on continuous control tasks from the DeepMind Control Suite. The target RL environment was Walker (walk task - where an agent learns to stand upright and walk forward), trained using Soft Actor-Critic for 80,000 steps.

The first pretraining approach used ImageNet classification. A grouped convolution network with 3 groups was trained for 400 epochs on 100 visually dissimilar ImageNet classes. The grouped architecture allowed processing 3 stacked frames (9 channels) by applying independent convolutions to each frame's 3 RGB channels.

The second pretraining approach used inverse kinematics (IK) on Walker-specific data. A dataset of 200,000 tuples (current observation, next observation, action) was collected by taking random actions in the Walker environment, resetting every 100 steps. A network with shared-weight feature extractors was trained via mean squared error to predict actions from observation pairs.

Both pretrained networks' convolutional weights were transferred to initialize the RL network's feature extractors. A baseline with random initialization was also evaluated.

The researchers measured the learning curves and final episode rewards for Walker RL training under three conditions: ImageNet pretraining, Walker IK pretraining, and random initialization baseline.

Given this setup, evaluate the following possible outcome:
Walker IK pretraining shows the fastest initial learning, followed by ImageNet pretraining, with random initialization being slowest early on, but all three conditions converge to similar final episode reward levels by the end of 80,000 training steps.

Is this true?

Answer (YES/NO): NO